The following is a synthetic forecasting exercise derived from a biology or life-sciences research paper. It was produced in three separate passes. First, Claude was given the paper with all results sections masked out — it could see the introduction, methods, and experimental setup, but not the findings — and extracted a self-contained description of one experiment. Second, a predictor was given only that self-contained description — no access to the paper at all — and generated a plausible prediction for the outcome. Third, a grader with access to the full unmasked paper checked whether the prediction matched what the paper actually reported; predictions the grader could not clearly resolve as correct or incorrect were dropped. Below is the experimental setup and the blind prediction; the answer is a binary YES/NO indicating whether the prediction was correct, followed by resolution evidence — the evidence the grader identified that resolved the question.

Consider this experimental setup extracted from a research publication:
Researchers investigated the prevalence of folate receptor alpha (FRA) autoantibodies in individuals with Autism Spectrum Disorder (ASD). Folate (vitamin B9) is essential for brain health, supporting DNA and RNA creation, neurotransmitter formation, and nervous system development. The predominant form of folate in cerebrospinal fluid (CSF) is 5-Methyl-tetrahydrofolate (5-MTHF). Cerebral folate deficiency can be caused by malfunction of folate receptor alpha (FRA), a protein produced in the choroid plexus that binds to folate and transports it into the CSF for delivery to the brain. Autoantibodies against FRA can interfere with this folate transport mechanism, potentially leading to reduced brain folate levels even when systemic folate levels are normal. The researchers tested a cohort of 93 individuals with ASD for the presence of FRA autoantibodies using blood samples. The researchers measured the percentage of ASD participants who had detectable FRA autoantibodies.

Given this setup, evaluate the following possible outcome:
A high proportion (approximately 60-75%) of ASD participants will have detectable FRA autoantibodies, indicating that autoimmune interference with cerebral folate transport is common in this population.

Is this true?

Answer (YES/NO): YES